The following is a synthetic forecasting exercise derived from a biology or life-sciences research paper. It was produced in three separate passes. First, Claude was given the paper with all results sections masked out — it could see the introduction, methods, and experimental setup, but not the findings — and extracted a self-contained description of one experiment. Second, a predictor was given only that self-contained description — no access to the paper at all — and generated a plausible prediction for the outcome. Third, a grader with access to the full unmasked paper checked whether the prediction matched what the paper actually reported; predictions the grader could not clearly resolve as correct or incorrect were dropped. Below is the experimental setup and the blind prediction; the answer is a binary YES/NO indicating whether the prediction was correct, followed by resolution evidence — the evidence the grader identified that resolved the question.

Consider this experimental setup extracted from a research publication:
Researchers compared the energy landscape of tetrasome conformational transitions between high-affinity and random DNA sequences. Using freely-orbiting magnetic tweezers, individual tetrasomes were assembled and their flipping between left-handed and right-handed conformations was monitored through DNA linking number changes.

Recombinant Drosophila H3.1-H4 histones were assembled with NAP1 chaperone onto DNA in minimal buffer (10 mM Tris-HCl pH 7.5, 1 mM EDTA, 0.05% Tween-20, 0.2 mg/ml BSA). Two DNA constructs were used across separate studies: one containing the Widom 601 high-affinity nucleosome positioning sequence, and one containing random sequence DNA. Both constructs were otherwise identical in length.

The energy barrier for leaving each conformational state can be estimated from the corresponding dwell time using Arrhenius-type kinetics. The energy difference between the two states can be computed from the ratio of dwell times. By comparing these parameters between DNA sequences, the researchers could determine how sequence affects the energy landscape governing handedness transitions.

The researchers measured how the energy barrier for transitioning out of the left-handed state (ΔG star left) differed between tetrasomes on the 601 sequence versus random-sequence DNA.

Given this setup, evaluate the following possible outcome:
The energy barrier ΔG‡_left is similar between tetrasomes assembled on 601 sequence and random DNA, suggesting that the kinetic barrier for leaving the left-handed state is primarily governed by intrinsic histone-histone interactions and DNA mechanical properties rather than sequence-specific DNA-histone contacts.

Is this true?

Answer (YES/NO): NO